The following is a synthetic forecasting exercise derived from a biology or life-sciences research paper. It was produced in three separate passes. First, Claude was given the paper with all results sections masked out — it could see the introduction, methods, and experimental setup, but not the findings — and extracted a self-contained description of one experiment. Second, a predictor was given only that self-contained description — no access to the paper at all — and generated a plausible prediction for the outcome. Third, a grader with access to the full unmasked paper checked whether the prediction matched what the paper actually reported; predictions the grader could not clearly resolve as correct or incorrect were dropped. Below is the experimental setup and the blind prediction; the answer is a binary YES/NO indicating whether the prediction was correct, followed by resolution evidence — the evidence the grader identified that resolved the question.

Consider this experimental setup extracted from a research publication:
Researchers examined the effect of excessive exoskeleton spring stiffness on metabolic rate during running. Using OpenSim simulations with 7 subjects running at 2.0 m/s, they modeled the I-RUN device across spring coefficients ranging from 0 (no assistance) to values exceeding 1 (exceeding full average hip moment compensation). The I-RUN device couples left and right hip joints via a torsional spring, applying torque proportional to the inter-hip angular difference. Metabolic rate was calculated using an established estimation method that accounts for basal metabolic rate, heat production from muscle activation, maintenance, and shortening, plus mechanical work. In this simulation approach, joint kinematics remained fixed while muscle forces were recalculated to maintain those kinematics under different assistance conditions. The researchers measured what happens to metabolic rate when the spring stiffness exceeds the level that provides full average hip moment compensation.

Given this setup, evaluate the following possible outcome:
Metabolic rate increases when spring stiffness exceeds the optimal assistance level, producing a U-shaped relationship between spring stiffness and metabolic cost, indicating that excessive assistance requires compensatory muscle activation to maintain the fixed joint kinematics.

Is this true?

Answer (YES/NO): YES